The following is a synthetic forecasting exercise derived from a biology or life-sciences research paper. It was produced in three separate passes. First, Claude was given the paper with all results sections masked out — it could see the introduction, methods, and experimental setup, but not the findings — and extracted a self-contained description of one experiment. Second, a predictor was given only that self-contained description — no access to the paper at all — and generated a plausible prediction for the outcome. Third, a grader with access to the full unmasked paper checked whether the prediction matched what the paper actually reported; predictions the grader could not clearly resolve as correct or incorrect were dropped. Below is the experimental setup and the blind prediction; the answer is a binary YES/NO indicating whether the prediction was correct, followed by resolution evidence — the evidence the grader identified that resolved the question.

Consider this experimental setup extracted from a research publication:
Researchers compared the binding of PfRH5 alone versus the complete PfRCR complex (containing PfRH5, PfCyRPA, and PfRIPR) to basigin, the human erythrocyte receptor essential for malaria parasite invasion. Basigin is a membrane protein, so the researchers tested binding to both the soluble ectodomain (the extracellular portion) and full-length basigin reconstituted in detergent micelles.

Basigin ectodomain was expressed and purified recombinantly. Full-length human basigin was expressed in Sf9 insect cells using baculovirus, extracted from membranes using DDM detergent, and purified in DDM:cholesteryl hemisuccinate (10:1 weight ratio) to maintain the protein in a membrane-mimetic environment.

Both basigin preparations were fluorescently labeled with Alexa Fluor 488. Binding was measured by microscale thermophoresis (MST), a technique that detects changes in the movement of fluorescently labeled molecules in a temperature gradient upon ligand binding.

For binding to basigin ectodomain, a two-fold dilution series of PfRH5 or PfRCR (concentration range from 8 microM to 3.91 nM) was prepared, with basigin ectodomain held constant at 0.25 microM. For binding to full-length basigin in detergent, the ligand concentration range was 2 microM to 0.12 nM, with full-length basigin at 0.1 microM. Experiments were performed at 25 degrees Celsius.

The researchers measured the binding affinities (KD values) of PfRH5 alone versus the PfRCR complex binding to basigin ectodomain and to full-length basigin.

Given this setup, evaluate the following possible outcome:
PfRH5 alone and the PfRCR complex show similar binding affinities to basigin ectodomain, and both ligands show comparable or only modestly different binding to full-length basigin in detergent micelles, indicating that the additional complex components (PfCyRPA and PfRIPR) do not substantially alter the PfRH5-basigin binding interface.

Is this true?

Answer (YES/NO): YES